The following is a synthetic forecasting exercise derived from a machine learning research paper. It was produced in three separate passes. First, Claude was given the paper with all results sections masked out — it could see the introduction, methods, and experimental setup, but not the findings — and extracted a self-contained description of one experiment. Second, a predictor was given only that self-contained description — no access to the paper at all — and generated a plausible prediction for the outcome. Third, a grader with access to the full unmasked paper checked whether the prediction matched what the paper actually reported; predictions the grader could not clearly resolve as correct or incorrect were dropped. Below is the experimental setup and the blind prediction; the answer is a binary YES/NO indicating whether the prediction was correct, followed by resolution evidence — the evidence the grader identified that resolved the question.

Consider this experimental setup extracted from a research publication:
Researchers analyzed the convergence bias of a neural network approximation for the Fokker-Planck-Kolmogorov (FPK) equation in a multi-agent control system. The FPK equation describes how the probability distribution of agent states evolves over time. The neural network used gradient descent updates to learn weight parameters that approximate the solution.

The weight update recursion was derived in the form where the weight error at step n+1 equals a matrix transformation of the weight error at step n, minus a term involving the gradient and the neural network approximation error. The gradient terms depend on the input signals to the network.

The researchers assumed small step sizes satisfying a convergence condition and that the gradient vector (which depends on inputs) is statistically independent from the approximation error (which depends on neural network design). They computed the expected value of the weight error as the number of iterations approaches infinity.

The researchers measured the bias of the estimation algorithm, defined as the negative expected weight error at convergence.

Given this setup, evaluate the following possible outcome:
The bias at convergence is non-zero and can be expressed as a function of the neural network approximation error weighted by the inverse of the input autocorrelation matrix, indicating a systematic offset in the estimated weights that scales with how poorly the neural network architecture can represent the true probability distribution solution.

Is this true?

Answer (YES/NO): NO